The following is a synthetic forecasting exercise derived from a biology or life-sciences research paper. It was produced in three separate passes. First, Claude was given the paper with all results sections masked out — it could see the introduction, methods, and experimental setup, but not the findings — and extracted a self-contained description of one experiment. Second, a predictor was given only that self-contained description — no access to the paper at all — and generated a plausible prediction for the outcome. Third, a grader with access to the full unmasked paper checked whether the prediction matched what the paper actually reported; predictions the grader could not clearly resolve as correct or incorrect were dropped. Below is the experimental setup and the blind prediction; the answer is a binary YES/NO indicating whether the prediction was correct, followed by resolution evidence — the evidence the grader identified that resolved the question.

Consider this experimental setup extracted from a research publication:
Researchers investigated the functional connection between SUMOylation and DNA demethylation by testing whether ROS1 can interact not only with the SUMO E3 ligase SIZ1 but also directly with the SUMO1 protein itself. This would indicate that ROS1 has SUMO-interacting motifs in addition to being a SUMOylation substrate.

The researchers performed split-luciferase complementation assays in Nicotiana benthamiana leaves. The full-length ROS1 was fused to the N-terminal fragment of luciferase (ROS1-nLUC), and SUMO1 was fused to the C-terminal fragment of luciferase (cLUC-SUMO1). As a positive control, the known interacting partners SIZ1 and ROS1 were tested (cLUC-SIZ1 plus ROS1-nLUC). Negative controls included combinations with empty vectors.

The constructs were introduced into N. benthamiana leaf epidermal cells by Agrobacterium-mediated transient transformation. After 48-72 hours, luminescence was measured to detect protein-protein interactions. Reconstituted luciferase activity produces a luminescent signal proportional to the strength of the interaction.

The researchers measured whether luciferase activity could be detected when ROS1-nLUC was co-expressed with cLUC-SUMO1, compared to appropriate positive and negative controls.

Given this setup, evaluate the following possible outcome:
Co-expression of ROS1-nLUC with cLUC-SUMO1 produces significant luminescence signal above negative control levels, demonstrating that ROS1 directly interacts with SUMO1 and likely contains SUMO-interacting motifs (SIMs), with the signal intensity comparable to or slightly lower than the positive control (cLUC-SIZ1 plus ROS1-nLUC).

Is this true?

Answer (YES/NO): YES